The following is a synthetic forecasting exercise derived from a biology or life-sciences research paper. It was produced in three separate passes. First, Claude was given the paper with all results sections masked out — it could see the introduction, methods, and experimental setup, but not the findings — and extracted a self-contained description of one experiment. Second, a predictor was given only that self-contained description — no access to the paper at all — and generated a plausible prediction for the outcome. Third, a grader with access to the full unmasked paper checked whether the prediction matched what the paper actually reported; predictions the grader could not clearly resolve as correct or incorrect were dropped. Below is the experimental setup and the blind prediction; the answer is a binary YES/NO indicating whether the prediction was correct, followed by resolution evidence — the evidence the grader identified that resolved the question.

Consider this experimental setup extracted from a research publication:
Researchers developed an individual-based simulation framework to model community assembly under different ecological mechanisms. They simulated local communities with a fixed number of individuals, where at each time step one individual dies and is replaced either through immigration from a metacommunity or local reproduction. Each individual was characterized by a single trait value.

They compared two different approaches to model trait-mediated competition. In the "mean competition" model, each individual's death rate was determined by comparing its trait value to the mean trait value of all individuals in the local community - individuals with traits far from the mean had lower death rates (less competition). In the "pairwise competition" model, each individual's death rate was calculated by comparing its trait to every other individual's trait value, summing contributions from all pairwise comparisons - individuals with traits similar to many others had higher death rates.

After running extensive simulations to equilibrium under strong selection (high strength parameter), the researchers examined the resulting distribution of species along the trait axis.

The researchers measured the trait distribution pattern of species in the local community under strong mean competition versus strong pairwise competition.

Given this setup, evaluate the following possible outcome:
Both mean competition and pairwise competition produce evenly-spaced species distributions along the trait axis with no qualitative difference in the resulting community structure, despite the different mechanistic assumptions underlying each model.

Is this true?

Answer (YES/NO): NO